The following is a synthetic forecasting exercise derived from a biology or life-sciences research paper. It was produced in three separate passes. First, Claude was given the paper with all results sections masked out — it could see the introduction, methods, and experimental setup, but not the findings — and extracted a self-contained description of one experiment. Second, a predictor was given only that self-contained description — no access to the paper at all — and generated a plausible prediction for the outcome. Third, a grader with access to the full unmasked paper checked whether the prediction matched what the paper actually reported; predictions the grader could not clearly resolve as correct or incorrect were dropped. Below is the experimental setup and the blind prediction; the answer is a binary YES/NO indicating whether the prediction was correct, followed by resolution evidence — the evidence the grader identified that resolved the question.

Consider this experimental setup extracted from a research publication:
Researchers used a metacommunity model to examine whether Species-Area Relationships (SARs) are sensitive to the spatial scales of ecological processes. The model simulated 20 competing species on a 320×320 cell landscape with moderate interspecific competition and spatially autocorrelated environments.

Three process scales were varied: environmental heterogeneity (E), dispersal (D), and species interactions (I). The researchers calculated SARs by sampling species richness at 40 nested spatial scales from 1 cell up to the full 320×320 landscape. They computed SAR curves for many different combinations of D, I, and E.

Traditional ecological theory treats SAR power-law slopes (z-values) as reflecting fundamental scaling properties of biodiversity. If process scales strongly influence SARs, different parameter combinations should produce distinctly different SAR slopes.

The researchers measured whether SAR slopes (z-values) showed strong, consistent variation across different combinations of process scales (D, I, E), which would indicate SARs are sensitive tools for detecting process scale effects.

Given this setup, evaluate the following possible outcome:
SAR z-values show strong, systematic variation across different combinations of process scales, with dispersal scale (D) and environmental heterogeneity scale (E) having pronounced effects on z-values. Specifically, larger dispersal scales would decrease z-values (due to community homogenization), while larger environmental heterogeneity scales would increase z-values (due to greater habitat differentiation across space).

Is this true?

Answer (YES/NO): NO